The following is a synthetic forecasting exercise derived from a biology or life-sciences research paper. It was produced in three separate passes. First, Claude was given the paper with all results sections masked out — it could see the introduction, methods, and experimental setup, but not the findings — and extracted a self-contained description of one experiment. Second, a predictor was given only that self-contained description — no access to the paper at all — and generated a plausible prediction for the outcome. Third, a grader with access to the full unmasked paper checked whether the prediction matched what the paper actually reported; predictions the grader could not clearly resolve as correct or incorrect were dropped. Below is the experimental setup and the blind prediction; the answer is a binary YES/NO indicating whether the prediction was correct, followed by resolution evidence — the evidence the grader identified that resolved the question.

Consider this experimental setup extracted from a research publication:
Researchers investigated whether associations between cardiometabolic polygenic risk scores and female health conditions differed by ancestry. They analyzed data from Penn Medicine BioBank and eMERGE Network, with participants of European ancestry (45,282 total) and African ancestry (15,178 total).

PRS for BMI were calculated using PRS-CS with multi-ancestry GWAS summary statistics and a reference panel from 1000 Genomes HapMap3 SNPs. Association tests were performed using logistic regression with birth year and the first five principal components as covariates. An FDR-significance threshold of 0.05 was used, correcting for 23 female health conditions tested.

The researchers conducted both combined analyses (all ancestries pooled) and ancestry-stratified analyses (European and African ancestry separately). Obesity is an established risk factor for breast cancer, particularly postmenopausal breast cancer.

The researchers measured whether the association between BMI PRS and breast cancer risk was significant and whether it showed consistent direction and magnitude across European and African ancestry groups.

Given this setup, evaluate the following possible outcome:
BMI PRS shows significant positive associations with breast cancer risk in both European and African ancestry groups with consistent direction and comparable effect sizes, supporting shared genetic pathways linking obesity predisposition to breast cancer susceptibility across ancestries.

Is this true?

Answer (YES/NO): NO